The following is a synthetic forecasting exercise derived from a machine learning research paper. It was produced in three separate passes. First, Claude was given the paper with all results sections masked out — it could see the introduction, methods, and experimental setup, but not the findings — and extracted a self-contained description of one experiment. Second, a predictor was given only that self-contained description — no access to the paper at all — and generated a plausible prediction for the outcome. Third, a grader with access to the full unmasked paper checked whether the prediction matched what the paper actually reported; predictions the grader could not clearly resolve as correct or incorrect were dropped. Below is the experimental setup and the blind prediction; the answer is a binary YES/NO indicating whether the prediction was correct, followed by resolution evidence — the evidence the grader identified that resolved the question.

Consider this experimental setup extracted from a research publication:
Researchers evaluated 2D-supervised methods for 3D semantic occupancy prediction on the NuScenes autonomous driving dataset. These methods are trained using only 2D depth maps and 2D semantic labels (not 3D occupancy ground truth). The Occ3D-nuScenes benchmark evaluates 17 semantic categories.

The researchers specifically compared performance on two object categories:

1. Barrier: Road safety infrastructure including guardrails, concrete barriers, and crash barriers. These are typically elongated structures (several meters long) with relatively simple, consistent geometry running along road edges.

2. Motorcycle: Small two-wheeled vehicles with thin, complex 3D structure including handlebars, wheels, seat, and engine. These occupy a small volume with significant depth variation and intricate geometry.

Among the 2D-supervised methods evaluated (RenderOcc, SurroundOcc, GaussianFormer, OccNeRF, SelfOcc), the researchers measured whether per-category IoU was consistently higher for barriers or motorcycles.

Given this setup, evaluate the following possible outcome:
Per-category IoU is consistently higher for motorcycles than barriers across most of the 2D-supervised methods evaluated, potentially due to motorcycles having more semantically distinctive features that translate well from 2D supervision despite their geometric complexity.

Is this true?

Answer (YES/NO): NO